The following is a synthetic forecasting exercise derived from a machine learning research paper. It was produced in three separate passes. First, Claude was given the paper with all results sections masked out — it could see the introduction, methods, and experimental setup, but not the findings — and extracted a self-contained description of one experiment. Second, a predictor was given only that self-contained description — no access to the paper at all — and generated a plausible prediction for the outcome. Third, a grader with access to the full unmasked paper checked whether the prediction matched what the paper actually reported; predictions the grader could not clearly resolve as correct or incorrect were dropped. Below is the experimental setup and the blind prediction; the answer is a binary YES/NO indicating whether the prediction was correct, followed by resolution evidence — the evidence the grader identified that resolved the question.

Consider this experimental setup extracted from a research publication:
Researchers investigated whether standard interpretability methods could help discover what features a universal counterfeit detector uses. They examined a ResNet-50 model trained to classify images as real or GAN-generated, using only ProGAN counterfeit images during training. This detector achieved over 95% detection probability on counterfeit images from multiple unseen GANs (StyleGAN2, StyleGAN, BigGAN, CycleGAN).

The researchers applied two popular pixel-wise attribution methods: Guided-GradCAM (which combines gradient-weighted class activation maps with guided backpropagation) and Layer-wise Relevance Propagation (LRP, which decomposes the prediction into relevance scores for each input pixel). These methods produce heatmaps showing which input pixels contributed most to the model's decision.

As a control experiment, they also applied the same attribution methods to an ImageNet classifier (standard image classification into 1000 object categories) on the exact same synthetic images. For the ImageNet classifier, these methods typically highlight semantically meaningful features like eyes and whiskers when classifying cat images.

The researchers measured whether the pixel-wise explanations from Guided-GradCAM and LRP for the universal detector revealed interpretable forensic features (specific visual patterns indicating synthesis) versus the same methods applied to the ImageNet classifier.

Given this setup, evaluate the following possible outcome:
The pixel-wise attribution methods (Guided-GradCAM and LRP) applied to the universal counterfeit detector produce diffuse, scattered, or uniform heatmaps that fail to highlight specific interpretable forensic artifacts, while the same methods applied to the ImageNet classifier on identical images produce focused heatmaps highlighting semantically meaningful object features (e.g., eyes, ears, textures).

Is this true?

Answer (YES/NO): YES